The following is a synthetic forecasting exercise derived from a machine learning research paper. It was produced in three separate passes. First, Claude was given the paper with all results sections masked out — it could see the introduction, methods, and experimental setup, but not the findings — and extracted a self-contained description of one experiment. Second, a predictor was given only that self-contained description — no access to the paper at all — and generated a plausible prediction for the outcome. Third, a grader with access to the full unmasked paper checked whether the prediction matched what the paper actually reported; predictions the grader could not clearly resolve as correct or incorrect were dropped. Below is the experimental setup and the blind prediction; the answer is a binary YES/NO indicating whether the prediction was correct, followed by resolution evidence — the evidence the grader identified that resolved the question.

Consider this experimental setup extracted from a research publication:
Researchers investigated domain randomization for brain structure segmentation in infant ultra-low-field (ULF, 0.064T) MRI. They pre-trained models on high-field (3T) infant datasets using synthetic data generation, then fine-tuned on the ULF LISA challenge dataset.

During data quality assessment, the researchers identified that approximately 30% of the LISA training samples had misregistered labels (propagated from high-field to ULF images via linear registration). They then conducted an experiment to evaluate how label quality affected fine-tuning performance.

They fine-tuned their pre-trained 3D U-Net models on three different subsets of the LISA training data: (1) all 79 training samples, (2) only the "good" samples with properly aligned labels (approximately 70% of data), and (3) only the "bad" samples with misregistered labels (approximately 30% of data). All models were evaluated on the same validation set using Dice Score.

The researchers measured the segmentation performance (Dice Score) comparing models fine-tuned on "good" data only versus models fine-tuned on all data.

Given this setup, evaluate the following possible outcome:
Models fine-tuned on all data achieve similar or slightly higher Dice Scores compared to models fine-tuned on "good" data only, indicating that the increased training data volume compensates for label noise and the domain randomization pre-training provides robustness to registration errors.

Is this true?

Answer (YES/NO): NO